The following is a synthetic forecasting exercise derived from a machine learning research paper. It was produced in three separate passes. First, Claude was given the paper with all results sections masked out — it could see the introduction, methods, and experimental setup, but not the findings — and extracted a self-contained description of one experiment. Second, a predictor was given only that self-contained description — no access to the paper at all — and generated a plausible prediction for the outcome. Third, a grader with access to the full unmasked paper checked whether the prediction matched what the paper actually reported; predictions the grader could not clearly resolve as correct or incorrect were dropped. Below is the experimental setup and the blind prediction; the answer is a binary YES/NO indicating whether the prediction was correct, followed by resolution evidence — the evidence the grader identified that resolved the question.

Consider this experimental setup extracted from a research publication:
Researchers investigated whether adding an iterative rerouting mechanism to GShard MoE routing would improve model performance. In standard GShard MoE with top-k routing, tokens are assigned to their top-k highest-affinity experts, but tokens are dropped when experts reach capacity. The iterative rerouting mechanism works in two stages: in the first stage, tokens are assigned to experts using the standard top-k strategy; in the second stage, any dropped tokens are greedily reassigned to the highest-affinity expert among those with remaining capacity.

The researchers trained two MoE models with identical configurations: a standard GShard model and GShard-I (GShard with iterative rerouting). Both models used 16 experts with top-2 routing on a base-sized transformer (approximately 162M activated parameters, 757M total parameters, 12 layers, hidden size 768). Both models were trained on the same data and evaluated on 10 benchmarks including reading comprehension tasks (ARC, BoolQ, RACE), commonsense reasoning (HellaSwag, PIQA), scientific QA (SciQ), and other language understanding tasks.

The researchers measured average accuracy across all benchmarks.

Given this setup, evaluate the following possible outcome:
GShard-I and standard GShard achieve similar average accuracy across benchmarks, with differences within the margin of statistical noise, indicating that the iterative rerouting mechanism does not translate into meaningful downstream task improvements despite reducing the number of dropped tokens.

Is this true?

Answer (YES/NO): YES